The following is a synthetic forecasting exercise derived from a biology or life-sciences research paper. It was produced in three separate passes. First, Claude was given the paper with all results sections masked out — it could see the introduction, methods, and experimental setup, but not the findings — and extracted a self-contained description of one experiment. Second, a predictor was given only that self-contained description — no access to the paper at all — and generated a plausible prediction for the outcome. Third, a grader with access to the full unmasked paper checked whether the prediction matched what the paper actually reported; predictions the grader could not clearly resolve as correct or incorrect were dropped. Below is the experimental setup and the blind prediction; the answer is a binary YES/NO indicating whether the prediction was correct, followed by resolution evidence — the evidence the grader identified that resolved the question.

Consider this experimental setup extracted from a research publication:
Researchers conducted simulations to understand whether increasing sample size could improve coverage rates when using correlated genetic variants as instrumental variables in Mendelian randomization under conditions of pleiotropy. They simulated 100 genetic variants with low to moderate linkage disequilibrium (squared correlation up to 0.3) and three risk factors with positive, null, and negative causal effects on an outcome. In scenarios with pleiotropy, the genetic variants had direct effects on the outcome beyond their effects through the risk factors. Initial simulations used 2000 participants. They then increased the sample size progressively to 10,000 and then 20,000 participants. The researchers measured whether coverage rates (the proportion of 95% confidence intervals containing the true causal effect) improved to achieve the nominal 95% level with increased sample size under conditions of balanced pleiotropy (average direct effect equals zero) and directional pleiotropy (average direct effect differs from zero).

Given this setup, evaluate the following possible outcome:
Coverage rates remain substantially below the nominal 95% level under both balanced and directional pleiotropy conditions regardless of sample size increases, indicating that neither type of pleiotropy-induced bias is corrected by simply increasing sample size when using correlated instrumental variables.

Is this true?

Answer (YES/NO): YES